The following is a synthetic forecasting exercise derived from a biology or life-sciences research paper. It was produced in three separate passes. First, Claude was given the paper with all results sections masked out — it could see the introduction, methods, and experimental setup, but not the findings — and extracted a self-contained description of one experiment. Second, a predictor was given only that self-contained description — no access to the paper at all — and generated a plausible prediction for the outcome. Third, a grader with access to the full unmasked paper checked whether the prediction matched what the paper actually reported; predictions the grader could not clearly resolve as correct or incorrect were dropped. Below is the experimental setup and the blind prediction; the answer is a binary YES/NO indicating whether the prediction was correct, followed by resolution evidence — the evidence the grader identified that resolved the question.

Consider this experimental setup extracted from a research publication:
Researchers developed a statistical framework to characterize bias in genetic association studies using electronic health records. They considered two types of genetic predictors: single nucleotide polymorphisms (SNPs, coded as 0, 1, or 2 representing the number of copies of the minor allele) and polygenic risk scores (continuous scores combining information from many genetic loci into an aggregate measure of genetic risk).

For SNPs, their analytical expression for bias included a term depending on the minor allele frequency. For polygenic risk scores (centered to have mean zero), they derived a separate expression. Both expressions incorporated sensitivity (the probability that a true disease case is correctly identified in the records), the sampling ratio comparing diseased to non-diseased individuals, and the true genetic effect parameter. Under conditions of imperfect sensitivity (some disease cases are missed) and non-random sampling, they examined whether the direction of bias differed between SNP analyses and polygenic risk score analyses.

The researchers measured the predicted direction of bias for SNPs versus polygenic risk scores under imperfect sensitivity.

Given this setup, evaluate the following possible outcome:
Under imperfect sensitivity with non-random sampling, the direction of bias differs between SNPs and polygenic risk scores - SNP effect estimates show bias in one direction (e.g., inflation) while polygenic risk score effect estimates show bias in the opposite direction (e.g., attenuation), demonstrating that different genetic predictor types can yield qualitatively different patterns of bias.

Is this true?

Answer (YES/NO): NO